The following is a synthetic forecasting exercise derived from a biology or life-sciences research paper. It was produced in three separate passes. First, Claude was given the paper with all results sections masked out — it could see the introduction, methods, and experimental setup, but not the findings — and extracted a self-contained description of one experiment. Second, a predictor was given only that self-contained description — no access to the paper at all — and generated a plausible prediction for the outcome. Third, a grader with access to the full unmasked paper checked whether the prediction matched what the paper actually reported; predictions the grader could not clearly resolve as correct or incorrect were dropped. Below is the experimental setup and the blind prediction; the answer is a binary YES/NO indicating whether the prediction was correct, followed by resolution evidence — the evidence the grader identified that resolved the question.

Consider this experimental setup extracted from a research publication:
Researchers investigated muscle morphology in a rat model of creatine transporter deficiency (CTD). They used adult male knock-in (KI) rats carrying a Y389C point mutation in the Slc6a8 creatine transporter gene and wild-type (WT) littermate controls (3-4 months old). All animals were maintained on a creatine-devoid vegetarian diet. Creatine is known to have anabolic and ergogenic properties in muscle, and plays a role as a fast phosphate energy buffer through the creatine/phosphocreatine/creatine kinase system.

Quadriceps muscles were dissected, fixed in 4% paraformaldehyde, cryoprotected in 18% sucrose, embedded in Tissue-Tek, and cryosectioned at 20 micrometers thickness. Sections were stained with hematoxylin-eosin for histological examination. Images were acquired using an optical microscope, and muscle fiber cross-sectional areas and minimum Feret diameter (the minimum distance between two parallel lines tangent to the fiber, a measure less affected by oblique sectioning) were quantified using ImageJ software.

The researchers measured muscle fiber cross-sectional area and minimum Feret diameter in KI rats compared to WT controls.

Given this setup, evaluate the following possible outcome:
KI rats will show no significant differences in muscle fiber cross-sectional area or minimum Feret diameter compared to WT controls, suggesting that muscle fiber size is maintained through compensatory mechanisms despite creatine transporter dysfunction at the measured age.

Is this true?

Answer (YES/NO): NO